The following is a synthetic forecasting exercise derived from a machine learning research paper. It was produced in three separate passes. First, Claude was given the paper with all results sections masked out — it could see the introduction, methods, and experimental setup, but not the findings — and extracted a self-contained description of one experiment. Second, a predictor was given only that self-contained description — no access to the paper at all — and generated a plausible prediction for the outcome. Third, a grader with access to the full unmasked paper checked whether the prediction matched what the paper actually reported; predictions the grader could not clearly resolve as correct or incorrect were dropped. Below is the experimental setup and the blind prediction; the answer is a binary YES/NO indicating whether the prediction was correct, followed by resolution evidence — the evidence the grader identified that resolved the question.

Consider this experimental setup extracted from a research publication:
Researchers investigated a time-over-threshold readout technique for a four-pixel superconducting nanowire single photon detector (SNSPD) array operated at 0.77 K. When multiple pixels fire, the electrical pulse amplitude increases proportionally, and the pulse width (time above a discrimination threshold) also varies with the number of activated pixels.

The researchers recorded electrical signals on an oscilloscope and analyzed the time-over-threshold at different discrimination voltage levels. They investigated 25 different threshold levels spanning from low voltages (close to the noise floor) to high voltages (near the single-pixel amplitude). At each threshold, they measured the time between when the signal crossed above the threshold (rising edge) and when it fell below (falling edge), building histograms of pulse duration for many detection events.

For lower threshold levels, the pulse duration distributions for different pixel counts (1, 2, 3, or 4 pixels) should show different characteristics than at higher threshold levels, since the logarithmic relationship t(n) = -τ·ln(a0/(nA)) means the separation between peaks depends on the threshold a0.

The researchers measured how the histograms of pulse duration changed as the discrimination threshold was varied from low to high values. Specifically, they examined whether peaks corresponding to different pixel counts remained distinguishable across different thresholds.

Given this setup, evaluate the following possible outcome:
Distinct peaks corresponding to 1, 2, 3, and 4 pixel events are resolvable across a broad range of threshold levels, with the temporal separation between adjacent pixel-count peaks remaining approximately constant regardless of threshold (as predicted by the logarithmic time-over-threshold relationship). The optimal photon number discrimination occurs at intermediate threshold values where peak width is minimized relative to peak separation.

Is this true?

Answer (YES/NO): NO